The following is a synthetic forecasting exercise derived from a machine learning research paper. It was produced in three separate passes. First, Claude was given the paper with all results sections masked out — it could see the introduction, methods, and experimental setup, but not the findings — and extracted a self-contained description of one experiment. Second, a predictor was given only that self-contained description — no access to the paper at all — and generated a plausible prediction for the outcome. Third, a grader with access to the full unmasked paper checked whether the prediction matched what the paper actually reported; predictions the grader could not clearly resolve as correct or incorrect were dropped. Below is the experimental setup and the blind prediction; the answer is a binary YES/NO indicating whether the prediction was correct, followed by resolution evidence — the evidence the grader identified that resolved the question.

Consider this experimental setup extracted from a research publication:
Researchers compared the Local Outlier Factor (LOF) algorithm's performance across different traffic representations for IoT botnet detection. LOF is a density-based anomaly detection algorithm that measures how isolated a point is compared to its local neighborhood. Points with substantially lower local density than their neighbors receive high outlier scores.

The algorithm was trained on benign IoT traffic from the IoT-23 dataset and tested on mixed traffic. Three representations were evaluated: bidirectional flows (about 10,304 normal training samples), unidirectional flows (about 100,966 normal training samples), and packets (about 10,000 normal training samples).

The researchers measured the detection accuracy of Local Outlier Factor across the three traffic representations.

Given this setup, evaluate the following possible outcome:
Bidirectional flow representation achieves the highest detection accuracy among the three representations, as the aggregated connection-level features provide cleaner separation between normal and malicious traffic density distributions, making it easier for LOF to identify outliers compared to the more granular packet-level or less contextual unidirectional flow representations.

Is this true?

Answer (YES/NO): NO